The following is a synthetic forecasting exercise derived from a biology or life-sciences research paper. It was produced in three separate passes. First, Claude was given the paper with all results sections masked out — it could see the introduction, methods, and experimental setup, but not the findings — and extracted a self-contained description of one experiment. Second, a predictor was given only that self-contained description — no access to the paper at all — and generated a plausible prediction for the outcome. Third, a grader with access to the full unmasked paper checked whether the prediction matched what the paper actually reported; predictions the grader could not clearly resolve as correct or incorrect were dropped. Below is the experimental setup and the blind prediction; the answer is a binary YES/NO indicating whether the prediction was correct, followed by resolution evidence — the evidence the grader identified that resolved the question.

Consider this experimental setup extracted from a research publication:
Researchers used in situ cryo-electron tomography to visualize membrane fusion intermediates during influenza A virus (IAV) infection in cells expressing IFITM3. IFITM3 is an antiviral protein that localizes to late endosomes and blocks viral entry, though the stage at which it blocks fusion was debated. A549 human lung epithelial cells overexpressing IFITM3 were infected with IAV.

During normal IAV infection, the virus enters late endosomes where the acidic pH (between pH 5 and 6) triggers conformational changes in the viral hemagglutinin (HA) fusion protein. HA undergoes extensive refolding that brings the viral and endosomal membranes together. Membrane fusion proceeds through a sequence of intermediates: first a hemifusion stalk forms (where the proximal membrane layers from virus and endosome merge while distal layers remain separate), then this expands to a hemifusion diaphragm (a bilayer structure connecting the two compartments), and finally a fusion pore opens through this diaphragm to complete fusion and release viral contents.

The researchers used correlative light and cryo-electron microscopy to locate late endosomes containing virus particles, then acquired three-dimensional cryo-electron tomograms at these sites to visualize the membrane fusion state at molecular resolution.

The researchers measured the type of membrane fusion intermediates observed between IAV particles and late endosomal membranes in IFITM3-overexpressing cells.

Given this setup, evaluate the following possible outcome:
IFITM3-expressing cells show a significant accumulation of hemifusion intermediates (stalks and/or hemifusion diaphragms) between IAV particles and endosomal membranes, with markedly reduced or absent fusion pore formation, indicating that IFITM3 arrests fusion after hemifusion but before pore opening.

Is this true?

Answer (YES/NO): YES